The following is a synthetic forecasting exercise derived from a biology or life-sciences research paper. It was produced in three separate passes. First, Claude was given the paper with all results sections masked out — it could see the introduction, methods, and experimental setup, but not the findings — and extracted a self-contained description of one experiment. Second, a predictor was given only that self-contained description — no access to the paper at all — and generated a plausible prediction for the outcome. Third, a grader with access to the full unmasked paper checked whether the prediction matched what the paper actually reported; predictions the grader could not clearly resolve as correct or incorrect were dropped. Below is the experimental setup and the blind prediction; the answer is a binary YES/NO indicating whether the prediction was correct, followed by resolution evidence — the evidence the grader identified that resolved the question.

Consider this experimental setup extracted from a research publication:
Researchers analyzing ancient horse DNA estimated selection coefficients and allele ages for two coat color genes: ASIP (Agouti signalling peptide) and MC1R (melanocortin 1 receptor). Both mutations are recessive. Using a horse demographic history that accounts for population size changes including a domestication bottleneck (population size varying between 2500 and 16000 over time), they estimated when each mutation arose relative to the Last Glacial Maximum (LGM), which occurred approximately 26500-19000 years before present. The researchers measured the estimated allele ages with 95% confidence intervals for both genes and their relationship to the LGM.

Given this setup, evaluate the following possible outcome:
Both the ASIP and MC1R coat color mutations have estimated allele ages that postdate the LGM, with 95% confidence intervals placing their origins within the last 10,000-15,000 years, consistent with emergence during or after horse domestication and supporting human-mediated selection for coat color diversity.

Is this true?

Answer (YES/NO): NO